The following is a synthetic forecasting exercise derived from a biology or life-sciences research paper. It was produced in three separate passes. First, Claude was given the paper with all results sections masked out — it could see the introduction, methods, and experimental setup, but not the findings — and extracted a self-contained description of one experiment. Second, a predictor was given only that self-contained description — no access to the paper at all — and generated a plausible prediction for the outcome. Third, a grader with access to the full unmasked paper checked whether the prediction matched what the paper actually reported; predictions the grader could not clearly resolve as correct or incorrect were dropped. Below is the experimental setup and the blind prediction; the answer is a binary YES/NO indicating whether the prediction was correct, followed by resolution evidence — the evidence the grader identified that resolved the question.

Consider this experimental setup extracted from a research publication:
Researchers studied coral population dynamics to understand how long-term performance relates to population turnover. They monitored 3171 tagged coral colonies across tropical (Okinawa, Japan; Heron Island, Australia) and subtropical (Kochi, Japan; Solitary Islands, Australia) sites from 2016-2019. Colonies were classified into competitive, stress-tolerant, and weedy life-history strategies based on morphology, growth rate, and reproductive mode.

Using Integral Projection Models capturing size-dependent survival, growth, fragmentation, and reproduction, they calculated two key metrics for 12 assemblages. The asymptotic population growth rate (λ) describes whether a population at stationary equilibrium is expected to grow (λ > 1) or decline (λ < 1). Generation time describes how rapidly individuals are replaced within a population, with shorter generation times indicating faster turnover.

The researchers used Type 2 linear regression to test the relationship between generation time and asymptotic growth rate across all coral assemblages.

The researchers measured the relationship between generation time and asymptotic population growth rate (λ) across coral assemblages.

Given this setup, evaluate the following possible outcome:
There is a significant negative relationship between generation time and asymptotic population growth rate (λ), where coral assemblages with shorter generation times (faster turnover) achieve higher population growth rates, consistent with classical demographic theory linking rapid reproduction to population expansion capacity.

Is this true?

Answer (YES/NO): NO